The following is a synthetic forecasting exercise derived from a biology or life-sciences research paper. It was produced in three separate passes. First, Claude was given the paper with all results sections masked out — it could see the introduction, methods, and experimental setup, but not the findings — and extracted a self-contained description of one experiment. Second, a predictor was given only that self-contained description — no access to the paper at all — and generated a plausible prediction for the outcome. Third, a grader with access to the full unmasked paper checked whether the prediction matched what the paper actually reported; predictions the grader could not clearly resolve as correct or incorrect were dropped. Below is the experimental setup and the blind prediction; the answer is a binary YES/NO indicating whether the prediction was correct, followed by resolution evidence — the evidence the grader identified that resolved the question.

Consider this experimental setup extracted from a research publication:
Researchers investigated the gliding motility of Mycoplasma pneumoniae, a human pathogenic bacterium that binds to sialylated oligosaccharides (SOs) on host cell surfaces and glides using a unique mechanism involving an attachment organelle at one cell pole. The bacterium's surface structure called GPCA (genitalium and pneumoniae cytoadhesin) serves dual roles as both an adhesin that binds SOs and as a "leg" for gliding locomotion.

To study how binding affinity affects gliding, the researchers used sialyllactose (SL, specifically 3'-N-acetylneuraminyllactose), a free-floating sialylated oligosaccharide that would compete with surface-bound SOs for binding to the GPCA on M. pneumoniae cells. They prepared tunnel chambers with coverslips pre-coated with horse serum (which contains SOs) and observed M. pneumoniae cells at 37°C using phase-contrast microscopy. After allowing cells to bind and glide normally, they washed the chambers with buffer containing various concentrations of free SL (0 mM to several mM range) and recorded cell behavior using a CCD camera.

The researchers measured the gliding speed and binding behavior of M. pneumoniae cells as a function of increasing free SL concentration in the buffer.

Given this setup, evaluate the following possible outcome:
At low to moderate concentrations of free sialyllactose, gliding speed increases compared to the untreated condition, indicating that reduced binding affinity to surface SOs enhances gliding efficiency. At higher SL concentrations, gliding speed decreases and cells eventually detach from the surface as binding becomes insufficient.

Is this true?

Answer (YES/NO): NO